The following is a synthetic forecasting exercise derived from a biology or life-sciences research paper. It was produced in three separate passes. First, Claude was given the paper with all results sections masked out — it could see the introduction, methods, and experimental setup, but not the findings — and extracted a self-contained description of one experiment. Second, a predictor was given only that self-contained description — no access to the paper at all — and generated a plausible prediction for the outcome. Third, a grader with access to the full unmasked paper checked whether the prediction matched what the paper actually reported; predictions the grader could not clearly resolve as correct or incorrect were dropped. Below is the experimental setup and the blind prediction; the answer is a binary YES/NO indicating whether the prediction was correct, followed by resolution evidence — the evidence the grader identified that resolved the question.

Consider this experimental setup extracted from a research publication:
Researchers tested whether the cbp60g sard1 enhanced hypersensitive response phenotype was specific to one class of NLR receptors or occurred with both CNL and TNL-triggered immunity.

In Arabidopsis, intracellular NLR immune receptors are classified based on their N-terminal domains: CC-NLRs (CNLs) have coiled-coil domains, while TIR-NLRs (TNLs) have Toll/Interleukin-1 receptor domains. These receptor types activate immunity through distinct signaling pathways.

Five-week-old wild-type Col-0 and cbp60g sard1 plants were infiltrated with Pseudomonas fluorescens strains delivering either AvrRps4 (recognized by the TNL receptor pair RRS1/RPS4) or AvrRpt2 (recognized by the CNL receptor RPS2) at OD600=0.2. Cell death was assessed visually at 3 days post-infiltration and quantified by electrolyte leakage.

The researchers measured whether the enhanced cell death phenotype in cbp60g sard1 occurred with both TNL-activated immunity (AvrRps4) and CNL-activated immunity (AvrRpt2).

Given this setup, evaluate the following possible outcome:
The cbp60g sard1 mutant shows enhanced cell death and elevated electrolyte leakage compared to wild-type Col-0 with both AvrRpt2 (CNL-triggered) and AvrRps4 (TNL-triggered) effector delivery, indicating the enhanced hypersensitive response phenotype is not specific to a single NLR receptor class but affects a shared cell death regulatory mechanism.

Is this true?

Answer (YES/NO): YES